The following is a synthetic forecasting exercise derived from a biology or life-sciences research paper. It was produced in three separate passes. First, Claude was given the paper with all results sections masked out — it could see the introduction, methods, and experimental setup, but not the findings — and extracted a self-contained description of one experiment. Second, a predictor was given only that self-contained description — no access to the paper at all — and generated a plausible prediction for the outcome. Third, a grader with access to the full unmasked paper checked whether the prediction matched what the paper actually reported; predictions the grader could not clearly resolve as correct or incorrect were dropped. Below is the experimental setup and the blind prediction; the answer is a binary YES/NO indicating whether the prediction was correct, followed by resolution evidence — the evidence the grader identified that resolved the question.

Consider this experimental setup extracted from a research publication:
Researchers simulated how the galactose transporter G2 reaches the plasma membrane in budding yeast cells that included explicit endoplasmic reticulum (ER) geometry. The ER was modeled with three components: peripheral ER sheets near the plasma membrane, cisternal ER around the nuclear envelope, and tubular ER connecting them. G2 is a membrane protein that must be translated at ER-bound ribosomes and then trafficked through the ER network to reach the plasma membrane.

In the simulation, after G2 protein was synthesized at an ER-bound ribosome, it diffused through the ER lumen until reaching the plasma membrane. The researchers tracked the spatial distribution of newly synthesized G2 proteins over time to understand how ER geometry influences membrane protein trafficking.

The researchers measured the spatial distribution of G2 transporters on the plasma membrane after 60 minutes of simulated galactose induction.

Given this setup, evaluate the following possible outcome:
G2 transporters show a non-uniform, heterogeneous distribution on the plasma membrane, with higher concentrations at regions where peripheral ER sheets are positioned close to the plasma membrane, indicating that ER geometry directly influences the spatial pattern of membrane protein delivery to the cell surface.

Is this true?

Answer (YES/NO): NO